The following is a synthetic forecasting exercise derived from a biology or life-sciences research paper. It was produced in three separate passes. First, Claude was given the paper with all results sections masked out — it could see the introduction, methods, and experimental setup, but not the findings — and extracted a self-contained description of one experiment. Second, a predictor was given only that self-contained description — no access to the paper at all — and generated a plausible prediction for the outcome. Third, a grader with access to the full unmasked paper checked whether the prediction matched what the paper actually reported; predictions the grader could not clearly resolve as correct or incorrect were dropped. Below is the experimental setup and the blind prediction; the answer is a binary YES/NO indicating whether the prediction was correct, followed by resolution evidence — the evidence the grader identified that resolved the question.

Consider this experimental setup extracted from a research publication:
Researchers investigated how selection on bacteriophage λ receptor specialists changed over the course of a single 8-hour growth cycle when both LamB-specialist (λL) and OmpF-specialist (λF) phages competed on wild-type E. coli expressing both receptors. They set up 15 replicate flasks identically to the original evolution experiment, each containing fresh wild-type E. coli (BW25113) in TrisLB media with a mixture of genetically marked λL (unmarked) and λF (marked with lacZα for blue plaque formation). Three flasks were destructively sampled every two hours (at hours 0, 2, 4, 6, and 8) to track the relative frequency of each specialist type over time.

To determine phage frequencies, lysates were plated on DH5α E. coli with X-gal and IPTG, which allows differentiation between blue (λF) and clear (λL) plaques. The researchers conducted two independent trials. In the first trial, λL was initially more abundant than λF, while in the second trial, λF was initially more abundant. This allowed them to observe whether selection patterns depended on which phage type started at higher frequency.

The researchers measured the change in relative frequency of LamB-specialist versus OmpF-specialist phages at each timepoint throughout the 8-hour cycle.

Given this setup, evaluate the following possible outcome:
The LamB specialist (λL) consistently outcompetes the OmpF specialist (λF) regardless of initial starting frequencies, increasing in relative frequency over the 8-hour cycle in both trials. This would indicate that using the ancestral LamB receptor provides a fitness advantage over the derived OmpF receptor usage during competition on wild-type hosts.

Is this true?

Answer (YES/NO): NO